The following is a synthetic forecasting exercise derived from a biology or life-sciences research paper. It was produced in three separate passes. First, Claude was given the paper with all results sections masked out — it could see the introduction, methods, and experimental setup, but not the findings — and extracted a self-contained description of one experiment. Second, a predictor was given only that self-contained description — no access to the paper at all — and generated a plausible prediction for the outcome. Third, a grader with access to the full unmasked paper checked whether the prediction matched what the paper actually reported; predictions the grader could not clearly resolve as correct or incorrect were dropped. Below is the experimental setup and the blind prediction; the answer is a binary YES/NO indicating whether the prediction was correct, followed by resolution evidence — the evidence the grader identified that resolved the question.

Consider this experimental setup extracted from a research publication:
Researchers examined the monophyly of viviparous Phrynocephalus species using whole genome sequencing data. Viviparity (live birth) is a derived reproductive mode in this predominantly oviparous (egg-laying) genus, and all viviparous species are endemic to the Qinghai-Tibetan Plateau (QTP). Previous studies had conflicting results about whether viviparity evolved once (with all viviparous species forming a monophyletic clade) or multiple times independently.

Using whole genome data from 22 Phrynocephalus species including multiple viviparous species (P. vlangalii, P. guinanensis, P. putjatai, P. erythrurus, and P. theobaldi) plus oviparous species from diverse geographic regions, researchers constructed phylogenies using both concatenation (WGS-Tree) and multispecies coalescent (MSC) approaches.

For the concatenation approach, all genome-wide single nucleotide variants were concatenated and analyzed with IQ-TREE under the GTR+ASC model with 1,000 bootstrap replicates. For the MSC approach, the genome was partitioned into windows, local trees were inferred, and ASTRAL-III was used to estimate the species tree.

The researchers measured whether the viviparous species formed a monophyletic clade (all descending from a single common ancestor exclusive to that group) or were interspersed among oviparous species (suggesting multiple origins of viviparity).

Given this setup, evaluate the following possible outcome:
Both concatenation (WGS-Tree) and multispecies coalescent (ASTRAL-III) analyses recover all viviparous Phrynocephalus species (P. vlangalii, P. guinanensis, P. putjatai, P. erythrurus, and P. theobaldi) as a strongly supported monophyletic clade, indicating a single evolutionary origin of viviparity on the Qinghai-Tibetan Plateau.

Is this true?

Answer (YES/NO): YES